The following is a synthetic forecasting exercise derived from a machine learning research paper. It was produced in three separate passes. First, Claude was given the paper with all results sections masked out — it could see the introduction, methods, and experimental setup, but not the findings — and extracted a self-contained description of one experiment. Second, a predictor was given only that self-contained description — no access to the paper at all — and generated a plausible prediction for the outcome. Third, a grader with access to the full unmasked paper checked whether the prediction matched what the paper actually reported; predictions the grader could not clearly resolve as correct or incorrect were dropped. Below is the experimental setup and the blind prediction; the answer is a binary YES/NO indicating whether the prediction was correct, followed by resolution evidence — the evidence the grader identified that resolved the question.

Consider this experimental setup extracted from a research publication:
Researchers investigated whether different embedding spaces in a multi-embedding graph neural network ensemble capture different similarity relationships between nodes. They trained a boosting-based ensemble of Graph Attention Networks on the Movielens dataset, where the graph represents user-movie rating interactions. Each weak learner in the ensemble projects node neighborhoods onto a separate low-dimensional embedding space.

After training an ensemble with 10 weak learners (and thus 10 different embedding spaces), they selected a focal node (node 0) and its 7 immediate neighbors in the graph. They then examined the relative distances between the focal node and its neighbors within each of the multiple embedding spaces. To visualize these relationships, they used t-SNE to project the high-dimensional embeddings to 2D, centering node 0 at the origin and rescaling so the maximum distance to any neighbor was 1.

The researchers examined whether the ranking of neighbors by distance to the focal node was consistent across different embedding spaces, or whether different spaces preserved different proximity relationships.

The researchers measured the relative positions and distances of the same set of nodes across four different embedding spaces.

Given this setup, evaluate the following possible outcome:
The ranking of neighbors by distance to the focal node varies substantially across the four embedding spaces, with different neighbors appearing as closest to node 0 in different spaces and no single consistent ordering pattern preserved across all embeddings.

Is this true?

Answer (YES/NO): YES